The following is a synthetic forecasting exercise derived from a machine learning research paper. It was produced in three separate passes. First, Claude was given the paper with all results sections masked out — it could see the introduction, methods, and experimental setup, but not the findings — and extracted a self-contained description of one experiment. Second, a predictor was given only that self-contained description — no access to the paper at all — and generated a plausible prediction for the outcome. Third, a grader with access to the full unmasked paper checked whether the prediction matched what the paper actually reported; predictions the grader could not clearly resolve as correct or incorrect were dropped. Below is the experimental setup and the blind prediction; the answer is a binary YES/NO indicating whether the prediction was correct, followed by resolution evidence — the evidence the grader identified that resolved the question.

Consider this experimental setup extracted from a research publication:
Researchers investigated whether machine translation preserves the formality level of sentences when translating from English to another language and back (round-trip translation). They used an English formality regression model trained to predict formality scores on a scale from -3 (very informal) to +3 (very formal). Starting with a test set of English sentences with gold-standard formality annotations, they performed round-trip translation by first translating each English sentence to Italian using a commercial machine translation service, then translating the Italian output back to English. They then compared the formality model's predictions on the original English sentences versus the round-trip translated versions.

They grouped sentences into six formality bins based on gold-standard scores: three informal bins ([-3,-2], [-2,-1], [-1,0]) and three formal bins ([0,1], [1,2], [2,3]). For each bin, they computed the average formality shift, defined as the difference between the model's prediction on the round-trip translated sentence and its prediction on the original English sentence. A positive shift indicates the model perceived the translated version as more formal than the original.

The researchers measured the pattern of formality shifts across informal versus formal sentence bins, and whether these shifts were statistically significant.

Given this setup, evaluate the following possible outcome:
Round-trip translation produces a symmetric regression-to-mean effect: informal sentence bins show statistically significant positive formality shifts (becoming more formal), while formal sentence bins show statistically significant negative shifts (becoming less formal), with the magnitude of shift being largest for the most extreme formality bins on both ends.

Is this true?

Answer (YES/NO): NO